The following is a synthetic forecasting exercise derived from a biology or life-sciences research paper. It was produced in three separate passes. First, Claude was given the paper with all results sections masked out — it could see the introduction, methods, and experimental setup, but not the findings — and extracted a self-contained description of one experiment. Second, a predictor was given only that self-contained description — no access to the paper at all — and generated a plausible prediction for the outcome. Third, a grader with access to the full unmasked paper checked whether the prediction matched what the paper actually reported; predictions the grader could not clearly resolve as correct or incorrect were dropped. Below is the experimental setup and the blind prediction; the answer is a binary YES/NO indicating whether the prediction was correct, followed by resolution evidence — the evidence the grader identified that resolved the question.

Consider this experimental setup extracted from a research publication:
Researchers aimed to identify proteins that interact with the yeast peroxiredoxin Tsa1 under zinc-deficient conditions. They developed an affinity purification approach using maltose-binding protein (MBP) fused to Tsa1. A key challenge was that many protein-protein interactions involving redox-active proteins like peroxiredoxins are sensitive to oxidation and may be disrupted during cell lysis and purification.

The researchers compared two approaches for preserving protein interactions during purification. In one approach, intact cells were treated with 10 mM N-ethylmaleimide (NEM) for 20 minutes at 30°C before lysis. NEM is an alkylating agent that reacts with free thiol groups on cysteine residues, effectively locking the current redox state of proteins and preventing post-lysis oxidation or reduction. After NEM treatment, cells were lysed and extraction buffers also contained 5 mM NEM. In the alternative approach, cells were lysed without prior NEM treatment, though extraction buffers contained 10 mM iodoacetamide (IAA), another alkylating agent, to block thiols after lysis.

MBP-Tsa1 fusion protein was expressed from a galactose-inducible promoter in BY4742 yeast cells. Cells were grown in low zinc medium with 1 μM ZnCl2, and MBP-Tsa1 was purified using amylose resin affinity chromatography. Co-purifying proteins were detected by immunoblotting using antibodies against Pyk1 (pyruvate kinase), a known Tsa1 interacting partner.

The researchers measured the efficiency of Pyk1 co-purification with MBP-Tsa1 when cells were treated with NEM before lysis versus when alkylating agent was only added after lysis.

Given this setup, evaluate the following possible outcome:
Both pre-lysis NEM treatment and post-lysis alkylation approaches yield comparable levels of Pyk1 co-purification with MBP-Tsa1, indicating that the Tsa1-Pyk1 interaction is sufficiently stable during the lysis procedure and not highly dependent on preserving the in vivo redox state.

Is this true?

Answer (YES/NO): NO